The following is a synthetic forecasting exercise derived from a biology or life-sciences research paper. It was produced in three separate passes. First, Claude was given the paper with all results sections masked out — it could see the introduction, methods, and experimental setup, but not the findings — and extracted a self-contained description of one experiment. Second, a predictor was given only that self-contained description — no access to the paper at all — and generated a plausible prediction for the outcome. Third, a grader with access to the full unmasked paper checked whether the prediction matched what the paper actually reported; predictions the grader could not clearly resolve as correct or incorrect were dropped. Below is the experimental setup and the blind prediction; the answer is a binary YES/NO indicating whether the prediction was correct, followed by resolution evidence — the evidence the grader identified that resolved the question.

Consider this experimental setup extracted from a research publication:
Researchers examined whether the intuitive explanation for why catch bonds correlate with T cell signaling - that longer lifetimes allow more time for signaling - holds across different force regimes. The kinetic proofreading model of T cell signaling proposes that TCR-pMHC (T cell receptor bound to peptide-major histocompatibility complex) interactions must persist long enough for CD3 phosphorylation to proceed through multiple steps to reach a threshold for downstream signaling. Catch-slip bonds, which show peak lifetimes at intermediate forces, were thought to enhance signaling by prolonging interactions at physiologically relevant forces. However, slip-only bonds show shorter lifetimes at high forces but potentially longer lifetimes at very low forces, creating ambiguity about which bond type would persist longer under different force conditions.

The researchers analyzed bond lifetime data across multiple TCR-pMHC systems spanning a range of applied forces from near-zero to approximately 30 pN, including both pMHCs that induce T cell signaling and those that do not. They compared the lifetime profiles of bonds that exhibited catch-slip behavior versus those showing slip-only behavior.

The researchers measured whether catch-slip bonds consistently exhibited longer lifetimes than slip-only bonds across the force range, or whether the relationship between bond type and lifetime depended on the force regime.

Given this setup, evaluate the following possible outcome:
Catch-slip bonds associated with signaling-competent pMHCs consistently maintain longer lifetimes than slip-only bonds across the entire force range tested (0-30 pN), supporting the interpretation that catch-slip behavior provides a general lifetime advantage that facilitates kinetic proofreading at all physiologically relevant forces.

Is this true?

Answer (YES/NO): NO